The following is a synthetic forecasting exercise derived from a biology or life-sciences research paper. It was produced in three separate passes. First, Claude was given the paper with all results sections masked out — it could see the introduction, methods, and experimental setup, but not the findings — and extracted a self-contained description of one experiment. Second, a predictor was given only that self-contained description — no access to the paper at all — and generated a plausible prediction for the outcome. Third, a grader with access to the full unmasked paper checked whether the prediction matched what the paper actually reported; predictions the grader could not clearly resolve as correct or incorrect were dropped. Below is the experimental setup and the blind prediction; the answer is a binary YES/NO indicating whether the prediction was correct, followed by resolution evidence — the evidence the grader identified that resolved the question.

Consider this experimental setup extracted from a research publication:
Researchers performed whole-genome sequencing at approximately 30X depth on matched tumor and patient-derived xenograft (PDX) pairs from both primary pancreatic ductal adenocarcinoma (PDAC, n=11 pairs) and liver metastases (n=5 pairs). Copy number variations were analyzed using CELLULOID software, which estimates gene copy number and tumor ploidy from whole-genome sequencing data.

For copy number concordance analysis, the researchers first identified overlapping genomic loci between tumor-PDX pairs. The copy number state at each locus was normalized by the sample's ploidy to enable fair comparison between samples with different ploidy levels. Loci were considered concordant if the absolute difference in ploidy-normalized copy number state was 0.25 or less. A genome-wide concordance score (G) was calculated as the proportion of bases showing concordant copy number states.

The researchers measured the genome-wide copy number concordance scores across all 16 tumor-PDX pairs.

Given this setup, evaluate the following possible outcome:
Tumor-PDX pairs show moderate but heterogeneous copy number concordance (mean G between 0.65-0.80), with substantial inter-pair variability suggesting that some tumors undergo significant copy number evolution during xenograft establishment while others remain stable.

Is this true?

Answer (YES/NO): NO